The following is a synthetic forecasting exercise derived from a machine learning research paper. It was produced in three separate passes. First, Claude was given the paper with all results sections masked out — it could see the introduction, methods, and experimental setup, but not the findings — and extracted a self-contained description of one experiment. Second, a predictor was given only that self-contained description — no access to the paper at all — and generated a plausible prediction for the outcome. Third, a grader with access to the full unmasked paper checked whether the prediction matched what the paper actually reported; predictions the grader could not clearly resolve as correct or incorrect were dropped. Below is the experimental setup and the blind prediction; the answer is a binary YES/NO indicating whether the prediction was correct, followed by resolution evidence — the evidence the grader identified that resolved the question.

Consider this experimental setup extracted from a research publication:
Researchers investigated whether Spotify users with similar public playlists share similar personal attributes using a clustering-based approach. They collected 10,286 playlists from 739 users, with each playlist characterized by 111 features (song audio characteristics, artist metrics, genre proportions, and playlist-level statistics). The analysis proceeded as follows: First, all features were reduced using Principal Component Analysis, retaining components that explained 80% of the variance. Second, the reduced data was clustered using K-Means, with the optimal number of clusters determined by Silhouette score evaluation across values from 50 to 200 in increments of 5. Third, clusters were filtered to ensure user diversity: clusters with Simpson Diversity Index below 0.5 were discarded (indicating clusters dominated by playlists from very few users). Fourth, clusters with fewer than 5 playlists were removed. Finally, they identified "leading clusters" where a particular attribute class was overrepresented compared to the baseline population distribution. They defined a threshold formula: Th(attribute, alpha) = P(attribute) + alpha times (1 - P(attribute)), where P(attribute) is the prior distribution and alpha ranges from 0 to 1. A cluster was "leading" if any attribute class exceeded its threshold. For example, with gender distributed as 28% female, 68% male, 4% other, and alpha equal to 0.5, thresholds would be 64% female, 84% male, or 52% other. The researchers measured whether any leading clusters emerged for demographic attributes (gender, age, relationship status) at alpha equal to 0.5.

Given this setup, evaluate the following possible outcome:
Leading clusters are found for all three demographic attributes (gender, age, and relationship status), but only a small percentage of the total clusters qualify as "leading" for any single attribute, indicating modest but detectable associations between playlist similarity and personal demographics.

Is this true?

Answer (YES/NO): NO